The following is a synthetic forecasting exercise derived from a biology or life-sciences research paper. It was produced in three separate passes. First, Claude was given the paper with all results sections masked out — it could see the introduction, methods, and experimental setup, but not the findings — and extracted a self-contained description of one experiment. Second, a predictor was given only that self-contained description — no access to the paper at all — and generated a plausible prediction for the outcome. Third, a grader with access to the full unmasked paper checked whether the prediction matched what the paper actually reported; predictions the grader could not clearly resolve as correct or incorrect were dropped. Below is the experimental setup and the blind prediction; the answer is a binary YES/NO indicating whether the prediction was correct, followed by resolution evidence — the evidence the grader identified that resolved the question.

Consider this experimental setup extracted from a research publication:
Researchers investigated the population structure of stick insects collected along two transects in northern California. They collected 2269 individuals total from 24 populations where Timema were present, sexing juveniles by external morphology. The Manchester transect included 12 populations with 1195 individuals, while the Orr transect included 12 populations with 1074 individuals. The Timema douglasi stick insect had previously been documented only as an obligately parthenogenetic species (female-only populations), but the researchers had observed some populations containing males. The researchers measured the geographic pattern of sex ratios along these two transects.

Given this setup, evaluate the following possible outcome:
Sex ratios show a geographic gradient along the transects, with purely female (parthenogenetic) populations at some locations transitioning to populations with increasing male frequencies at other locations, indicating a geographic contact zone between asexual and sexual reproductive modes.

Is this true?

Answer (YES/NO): NO